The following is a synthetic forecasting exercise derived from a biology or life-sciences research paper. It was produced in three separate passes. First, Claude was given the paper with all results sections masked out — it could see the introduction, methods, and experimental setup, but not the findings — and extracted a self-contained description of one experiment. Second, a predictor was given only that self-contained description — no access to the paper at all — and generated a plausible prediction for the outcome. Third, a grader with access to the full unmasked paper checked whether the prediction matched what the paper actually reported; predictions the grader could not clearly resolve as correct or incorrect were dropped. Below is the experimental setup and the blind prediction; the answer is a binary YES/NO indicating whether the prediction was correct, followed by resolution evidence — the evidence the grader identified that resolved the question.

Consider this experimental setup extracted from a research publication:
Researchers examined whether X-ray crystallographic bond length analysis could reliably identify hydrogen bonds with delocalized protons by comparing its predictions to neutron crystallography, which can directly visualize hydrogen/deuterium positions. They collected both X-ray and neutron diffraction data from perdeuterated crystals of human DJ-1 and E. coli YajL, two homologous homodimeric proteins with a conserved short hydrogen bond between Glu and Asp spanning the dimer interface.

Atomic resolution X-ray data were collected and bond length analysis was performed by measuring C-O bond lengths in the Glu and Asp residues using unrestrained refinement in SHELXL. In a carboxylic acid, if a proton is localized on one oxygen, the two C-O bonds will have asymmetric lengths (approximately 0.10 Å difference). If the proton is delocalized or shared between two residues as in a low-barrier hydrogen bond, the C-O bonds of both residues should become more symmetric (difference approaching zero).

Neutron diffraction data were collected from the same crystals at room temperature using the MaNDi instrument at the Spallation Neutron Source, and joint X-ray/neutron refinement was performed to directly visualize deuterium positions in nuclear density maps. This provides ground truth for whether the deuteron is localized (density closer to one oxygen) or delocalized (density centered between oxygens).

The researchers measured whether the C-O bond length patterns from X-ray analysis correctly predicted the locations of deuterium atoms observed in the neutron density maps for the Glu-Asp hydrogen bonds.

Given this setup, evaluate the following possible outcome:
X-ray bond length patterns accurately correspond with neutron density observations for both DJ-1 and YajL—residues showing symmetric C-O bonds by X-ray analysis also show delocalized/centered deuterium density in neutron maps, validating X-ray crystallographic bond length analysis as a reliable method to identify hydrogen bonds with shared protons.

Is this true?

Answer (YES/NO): YES